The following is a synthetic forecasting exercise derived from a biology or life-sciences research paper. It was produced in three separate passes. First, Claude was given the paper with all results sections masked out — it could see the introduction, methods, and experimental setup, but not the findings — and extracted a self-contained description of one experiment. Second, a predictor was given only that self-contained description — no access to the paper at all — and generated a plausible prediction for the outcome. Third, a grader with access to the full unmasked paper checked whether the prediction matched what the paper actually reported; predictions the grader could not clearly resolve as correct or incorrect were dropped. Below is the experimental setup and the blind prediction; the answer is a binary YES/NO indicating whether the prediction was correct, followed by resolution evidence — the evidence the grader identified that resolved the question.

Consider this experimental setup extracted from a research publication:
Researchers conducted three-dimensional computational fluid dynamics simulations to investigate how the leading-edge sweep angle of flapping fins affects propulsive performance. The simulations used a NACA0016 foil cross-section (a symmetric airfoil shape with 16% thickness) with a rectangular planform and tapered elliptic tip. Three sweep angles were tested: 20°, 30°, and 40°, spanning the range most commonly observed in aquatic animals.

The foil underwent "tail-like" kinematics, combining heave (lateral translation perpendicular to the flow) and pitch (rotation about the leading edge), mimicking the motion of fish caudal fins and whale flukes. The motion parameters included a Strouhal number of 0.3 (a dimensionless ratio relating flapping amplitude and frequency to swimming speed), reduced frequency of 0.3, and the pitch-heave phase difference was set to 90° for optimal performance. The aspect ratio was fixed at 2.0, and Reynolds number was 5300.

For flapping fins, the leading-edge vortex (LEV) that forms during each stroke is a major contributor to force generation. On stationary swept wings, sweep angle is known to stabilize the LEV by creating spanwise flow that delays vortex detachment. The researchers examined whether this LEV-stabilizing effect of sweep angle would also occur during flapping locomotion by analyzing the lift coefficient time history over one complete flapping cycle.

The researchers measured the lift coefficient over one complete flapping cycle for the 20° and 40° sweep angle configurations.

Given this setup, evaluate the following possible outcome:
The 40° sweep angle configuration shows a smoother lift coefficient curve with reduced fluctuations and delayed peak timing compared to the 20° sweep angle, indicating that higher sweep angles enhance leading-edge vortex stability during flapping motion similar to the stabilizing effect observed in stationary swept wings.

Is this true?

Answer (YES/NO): NO